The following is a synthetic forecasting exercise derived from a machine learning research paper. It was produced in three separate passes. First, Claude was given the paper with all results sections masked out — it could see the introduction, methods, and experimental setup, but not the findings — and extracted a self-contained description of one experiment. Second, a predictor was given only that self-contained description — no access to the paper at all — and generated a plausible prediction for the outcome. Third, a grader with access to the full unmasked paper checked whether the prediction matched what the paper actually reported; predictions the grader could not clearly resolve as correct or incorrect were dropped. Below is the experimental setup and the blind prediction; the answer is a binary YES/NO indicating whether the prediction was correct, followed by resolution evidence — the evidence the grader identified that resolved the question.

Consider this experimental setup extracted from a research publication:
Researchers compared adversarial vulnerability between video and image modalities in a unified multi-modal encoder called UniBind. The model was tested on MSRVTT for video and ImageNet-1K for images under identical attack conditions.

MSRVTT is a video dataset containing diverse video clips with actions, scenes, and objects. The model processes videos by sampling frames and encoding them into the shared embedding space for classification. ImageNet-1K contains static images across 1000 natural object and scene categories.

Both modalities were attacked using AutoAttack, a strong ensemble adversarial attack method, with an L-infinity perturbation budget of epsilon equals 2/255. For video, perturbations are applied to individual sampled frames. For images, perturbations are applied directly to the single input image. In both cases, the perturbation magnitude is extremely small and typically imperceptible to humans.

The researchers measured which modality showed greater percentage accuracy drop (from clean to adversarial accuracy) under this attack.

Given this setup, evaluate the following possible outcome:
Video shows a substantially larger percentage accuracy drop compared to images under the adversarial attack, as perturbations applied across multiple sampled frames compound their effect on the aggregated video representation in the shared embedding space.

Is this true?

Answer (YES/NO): NO